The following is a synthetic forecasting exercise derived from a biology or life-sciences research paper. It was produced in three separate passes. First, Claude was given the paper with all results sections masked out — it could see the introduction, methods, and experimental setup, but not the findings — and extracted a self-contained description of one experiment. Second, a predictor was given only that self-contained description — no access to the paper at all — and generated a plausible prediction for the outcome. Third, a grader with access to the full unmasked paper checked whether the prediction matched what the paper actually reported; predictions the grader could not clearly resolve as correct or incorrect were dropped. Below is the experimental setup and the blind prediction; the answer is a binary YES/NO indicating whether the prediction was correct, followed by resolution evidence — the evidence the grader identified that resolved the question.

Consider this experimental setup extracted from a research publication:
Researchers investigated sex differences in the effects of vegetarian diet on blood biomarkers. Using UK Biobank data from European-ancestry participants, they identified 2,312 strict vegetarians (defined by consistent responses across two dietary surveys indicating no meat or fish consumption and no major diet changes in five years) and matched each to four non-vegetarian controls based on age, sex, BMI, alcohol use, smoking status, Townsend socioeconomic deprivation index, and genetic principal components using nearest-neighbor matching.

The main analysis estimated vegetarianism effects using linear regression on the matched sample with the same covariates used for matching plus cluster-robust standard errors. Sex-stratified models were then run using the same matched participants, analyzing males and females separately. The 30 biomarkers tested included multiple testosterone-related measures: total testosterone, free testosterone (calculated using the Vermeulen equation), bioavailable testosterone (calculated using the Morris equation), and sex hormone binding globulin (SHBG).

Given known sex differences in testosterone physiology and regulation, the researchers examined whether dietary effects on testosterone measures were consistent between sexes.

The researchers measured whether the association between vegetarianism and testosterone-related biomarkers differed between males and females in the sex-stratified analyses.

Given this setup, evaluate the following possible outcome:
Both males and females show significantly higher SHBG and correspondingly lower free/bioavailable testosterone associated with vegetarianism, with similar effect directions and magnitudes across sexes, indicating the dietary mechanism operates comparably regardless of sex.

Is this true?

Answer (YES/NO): NO